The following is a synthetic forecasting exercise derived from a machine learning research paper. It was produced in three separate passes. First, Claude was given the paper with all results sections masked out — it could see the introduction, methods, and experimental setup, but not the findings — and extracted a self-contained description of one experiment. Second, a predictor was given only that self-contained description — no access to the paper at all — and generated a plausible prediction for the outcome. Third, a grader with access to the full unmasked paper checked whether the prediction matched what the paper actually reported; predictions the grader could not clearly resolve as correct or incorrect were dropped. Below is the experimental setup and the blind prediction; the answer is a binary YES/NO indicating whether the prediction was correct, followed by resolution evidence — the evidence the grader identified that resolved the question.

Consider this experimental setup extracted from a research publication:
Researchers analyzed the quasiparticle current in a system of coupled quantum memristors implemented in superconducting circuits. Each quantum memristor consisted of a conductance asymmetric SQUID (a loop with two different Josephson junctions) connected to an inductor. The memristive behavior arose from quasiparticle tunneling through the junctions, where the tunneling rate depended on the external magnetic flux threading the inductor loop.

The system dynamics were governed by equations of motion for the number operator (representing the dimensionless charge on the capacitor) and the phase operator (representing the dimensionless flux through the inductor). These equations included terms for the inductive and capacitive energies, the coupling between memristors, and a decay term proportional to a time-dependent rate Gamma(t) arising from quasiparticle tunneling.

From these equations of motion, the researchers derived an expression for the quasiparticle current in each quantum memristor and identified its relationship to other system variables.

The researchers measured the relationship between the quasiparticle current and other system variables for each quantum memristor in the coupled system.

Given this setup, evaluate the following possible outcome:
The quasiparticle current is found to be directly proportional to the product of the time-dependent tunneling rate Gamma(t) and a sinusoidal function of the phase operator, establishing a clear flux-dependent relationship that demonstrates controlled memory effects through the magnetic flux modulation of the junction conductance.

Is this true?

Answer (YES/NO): NO